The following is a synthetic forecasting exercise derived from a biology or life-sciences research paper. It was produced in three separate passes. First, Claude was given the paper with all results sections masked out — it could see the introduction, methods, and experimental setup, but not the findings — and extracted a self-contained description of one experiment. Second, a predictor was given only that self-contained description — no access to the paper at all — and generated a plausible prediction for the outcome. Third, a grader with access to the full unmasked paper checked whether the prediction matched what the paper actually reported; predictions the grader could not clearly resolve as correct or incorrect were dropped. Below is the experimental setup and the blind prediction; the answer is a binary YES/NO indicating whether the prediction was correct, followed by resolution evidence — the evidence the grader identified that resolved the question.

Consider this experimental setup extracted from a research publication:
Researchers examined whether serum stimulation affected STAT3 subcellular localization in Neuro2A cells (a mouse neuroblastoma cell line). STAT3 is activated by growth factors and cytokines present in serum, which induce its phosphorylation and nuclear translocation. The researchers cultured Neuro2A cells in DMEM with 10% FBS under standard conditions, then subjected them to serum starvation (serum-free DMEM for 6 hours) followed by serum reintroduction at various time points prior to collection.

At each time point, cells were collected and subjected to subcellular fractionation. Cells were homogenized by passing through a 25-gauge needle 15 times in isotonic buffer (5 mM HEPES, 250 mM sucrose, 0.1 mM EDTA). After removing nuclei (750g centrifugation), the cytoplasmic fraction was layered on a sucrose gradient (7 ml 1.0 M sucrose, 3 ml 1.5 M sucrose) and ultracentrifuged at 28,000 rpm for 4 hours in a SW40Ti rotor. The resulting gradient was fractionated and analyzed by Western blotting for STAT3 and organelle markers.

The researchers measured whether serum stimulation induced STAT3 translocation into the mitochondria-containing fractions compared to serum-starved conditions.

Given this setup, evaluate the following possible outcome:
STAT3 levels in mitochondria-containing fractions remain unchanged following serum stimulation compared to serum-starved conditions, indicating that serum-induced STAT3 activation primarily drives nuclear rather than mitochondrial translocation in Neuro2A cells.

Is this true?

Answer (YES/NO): NO